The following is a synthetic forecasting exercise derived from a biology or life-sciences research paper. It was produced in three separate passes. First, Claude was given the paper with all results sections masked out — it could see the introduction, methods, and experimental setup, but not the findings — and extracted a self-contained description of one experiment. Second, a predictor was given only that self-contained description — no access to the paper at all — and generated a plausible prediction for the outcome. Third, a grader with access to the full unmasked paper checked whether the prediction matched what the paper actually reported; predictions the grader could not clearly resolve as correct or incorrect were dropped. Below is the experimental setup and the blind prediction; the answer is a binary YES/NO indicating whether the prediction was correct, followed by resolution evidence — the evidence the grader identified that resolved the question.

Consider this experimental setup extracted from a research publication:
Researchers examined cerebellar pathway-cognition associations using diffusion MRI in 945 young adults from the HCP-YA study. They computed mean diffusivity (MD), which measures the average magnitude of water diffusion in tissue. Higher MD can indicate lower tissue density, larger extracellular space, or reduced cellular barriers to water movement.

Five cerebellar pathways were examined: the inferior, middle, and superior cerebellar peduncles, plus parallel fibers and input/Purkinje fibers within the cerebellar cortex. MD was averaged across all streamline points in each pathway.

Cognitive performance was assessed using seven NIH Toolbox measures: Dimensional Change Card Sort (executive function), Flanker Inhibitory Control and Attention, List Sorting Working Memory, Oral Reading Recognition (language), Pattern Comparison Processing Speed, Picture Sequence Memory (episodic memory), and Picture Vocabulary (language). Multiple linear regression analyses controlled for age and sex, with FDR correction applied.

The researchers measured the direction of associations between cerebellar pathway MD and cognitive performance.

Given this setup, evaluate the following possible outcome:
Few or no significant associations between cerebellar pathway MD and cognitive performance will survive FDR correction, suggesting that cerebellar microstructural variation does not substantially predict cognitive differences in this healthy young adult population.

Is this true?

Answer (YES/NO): NO